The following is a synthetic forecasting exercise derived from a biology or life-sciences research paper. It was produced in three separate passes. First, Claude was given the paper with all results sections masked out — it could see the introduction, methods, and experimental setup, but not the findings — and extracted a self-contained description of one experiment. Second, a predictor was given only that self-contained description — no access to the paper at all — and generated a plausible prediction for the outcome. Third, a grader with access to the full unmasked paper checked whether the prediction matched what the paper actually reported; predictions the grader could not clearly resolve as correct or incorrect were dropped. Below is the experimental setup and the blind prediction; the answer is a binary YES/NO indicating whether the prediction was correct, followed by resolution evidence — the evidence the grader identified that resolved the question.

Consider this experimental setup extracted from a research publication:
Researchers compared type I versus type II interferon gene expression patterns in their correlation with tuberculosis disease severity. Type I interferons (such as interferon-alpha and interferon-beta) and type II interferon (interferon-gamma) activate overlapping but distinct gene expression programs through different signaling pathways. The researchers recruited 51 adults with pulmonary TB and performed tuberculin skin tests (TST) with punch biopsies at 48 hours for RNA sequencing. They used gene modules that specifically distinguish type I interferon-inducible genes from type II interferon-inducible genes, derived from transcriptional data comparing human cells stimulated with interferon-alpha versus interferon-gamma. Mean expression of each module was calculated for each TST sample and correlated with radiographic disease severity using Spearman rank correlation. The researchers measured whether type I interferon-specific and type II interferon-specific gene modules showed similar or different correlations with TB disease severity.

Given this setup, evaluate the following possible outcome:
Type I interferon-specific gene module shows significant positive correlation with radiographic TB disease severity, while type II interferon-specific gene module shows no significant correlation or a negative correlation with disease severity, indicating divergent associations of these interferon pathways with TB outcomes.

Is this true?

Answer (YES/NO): NO